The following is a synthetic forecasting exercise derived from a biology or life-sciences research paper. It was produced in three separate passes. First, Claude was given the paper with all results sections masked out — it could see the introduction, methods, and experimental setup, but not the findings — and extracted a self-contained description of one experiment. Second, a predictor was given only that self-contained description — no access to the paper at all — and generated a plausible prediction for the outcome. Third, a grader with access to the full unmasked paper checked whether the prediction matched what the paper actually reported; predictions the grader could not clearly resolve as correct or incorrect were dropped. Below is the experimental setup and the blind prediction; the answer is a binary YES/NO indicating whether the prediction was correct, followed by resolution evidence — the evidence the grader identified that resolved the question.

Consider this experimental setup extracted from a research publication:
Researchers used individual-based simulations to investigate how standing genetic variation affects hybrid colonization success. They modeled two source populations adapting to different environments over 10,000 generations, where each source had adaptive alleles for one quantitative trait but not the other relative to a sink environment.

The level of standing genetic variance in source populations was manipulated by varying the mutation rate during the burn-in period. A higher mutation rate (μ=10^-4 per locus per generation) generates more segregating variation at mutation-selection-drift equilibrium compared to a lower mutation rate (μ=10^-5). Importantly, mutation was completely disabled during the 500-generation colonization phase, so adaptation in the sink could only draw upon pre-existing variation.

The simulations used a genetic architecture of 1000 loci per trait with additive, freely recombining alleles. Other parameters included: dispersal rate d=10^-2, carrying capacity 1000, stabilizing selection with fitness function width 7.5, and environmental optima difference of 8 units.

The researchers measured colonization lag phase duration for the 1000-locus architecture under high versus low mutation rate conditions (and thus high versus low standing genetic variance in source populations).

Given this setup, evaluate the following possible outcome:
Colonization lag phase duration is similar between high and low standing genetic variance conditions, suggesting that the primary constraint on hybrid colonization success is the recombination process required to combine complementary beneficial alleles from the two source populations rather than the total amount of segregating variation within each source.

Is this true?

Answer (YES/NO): NO